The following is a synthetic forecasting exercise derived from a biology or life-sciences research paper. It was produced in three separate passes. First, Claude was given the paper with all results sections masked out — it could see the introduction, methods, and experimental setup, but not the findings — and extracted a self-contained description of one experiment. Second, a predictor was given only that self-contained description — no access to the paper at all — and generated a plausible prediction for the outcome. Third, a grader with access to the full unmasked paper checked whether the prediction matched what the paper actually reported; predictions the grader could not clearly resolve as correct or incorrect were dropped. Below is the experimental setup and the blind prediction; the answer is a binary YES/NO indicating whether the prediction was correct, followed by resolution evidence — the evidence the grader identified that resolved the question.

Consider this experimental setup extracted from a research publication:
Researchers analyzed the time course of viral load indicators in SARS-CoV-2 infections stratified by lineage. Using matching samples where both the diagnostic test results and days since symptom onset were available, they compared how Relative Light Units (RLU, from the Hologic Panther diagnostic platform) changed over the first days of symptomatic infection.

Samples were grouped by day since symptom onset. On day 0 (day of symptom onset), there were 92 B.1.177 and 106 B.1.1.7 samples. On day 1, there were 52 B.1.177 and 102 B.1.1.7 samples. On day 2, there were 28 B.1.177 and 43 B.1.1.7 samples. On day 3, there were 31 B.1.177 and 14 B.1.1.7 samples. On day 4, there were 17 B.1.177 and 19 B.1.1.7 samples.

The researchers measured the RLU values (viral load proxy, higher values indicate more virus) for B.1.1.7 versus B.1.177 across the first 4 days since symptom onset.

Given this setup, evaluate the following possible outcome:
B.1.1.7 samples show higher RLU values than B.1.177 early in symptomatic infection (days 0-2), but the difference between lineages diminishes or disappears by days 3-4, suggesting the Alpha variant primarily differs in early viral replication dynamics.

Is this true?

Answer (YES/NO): NO